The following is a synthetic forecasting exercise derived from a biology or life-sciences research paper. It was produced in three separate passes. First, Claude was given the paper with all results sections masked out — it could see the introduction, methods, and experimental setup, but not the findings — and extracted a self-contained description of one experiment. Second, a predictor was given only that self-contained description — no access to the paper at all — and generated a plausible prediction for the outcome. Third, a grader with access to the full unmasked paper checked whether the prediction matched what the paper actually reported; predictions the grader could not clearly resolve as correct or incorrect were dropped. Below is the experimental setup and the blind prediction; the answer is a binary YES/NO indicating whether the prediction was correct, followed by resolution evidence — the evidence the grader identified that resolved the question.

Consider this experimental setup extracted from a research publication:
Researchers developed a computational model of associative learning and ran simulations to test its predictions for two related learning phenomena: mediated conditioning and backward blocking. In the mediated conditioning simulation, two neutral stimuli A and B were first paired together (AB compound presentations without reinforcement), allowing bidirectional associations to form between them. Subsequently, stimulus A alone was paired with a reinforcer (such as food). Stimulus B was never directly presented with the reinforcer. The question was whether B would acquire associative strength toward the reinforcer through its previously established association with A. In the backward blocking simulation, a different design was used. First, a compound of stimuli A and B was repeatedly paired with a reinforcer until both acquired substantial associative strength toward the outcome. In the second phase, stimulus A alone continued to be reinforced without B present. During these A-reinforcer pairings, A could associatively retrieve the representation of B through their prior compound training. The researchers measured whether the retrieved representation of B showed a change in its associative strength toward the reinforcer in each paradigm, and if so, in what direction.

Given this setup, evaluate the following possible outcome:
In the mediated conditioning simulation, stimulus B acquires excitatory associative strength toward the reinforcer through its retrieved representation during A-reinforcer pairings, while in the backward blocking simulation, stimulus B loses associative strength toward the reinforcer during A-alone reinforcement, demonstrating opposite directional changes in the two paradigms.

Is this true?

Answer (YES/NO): YES